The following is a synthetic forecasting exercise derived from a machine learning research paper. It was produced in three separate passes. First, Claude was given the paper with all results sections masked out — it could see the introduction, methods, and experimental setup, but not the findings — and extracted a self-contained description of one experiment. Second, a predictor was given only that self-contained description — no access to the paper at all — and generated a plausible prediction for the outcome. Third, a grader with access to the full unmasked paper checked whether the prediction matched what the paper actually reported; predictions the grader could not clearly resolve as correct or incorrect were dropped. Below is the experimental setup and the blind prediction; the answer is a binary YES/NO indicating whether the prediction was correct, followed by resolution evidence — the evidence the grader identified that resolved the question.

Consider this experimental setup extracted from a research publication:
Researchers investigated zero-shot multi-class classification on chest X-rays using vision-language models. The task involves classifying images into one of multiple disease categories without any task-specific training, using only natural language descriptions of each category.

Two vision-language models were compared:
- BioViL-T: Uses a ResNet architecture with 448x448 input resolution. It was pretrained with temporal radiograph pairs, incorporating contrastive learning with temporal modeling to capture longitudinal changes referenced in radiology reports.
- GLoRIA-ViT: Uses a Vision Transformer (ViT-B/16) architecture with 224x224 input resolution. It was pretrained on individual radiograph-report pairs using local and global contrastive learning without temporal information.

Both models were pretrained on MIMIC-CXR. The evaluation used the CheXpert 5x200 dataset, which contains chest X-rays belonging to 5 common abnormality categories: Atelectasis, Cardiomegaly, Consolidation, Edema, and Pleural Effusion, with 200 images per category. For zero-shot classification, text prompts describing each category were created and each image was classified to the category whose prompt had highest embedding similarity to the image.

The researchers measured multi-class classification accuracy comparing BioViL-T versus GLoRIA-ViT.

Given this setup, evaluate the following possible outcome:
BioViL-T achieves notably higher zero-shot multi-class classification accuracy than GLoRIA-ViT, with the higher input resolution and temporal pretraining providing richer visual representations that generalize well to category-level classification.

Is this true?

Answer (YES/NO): NO